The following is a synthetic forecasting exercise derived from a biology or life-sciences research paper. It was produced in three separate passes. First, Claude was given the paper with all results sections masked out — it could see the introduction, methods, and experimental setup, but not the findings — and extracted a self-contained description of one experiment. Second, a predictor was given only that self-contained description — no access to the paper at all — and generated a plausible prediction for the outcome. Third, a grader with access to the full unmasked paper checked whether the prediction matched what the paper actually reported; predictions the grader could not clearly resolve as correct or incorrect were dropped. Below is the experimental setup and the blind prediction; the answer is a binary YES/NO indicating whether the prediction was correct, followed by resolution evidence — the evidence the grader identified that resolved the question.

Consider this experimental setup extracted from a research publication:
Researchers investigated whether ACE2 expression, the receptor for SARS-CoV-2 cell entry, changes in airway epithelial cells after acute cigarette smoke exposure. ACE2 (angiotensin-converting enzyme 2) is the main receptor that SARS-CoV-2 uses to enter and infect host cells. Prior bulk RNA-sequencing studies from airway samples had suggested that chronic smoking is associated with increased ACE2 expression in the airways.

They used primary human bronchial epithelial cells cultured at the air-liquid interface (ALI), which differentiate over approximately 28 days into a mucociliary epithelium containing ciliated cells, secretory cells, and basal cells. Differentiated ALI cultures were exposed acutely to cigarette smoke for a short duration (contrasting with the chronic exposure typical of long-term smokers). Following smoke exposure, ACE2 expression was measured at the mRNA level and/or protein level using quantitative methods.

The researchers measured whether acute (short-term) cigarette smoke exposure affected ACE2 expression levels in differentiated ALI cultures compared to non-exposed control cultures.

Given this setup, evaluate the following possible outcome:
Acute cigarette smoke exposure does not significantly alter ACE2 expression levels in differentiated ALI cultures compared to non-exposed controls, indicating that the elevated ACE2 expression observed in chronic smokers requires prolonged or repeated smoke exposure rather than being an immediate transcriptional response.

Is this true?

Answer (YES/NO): YES